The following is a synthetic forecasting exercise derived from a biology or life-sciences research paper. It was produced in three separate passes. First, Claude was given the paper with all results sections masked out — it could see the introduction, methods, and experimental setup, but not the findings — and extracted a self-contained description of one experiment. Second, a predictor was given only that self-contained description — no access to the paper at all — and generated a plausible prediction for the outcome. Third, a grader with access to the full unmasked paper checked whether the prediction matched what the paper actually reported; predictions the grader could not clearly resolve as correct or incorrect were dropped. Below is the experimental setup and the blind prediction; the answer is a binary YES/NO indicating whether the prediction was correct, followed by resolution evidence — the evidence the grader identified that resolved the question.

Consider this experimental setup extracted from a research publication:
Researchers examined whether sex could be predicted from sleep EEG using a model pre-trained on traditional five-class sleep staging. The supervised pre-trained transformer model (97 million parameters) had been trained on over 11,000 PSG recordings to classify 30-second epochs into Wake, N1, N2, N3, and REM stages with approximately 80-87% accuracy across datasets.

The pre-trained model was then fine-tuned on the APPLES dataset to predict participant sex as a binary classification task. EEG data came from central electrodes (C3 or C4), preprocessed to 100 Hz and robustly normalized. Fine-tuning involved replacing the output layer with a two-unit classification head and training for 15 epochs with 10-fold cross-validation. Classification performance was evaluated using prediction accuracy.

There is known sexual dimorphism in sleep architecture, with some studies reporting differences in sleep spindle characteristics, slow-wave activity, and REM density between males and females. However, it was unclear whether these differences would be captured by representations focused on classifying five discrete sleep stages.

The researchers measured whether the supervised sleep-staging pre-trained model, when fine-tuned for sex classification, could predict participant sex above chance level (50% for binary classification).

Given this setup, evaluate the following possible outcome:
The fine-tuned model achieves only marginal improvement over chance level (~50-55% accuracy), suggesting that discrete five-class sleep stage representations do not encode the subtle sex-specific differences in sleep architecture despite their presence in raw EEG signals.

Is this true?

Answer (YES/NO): NO